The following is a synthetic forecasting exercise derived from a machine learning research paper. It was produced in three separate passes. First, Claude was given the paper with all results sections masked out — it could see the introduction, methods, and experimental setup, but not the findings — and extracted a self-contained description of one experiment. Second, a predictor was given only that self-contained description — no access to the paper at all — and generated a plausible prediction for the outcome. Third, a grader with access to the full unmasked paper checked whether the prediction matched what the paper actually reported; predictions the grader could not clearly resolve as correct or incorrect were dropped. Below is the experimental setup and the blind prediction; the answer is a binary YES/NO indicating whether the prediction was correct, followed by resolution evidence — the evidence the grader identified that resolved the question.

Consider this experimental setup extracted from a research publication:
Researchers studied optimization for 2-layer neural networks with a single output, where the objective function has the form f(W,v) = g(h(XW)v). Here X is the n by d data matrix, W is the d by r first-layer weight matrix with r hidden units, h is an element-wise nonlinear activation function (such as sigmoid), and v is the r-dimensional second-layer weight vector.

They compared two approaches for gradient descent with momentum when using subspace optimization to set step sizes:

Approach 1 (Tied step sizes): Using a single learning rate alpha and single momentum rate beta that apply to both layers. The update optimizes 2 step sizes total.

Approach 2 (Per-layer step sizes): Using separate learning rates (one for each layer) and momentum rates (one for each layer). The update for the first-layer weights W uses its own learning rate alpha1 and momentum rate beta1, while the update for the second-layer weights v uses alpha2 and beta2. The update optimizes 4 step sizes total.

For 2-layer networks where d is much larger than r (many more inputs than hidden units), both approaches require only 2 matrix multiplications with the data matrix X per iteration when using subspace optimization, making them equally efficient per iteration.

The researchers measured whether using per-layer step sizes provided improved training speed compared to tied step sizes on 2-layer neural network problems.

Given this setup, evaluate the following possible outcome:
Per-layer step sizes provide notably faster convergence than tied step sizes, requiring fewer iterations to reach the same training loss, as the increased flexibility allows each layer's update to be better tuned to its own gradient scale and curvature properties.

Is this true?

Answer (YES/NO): NO